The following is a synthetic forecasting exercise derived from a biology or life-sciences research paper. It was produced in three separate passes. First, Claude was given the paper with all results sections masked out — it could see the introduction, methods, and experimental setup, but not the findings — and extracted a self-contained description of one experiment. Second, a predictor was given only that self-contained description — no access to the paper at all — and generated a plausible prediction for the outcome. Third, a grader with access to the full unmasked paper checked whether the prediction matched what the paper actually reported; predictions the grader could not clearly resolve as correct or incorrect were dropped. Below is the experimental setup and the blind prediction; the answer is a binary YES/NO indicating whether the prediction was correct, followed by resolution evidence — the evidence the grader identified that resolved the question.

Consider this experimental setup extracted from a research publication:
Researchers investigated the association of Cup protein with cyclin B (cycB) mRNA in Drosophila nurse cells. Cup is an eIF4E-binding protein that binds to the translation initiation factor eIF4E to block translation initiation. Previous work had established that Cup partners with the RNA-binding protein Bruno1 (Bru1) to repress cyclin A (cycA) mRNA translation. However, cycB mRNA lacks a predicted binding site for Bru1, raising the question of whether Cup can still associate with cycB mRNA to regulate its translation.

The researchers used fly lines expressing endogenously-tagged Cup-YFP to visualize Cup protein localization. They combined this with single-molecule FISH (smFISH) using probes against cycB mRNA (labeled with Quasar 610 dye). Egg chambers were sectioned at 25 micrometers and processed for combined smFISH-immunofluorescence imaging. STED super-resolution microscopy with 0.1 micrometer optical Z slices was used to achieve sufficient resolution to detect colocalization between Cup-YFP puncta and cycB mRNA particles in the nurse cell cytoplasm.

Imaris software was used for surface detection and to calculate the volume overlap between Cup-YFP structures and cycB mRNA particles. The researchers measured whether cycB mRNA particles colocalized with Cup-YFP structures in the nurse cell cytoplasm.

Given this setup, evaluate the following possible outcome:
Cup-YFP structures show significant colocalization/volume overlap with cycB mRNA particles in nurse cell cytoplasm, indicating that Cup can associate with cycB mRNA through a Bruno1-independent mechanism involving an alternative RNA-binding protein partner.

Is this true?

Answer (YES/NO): NO